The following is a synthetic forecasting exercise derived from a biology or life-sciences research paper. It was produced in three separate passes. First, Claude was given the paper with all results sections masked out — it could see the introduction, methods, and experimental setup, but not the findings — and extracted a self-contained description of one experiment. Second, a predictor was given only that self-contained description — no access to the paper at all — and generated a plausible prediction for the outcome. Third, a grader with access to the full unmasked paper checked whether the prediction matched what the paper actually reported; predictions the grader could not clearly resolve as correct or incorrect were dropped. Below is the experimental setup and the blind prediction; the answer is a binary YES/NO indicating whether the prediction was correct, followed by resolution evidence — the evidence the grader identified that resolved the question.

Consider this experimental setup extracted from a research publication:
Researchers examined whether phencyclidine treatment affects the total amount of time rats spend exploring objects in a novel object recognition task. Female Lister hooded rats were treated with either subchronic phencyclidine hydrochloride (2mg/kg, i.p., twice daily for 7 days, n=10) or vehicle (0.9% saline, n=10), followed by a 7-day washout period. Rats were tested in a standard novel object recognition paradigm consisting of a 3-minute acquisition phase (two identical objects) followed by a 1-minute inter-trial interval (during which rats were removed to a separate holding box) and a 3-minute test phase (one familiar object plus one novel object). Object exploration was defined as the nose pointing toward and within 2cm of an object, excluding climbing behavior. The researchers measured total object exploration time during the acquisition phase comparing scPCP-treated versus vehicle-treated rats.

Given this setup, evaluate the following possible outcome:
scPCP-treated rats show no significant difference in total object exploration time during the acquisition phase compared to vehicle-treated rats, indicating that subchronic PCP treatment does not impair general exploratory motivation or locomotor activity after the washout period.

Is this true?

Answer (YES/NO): YES